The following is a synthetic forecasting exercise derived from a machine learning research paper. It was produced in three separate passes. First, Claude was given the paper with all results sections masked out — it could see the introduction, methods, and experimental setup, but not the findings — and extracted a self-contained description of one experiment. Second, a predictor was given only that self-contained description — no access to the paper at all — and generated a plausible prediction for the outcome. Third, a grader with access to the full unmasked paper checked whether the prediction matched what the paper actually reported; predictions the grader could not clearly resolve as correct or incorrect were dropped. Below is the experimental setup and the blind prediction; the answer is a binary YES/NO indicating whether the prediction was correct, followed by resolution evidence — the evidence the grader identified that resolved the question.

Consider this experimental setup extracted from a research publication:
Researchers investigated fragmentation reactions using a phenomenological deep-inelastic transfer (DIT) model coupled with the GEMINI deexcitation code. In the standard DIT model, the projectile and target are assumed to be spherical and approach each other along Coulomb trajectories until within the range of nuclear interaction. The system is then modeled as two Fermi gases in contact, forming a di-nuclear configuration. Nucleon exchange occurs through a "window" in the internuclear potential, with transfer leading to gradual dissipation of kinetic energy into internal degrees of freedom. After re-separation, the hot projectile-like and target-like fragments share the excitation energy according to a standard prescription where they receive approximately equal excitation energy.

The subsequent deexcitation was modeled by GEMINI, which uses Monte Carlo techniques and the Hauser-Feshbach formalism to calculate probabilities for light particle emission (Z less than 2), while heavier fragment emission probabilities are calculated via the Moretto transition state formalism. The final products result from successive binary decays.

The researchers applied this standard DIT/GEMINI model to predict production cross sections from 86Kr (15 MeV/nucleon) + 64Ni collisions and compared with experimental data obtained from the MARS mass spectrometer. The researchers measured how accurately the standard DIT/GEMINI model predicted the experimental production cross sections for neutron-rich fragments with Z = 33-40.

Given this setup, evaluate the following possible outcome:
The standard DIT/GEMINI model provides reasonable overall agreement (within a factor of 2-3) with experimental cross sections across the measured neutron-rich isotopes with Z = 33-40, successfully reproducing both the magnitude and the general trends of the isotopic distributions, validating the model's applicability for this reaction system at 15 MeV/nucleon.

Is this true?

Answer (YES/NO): NO